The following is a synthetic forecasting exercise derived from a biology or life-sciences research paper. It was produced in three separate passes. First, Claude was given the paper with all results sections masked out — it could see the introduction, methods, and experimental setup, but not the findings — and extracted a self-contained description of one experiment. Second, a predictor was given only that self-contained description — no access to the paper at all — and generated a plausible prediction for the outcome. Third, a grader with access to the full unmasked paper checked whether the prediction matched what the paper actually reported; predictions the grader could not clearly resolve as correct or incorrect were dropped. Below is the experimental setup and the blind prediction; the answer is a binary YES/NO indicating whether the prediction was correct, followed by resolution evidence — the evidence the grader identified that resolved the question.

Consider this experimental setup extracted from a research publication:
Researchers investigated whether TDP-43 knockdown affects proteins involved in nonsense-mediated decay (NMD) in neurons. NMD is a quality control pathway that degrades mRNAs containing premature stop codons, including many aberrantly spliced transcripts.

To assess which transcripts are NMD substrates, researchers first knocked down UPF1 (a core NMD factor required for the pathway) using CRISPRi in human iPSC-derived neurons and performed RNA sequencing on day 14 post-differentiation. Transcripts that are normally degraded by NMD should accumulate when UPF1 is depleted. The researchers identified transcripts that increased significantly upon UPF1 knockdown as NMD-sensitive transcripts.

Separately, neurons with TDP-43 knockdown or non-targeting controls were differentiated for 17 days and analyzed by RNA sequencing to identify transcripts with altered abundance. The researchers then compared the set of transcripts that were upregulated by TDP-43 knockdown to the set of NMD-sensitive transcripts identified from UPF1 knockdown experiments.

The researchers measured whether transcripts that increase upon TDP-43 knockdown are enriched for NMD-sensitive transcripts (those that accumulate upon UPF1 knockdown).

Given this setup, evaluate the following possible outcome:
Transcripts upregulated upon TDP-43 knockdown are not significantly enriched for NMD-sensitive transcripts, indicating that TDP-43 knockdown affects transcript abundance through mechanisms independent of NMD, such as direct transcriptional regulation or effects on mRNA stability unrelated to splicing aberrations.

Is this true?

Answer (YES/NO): NO